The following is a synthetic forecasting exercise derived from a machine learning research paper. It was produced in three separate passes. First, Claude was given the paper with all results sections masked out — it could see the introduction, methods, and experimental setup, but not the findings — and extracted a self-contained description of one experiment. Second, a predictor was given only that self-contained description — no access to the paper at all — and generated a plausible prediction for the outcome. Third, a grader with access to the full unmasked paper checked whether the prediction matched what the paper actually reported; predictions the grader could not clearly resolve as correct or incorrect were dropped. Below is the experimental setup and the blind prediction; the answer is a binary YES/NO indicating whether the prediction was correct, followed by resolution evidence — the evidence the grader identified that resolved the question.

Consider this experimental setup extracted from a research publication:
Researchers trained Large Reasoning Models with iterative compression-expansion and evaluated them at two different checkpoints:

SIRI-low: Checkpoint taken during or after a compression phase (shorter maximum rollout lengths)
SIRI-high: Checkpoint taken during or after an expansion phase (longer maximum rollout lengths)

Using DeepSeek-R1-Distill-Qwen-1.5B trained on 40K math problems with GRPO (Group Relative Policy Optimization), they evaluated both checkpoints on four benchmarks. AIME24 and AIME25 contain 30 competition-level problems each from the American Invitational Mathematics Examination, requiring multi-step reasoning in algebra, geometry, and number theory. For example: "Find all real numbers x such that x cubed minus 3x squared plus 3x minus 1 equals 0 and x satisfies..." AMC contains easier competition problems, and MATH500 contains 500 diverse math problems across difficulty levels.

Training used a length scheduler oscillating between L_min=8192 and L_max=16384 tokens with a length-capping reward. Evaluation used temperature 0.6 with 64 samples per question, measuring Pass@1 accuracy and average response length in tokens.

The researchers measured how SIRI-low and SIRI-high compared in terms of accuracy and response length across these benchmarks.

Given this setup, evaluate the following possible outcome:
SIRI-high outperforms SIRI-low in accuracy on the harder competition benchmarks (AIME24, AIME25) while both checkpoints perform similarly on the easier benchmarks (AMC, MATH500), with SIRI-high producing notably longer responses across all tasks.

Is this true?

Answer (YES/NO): NO